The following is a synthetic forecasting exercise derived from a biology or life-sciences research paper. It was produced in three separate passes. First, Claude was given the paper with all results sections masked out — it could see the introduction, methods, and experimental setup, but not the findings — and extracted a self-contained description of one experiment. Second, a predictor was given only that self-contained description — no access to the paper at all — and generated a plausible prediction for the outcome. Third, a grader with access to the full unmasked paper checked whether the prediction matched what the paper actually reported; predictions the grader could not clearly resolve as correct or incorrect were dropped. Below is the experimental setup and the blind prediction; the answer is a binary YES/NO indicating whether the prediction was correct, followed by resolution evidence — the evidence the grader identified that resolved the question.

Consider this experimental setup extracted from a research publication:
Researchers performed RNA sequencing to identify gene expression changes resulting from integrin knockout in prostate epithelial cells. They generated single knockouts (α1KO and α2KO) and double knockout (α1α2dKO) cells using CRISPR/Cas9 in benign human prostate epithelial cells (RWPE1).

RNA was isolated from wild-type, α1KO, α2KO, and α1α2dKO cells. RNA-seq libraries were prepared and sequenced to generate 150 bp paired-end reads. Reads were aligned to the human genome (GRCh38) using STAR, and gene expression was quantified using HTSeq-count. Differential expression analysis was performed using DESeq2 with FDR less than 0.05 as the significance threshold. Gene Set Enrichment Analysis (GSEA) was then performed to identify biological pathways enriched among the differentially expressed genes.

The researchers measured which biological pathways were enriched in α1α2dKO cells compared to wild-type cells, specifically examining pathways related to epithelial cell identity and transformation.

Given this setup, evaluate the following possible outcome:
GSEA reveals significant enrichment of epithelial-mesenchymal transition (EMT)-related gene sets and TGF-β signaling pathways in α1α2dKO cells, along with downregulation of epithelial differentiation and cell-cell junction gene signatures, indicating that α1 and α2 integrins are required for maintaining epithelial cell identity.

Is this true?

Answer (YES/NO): NO